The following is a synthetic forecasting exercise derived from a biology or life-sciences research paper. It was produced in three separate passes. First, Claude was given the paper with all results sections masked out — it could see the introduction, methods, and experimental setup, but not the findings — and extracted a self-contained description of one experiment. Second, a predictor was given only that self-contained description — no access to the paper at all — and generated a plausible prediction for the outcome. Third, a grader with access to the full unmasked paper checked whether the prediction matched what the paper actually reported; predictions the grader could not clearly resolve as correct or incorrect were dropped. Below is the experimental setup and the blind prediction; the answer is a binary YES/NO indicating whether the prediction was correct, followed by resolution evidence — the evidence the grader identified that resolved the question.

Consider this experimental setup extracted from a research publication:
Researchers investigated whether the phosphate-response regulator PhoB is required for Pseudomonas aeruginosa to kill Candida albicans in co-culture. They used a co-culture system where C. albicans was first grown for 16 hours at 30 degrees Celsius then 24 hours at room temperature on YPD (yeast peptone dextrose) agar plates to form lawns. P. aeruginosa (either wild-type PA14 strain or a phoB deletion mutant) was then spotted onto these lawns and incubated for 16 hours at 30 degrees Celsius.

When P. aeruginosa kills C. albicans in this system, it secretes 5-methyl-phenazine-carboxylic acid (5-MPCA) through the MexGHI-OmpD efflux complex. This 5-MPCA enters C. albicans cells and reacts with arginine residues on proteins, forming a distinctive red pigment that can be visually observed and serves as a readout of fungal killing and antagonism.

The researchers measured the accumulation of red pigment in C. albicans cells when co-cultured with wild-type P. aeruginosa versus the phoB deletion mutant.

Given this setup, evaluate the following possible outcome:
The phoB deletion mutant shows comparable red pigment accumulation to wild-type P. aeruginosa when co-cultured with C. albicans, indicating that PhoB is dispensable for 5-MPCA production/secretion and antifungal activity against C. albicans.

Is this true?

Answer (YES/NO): NO